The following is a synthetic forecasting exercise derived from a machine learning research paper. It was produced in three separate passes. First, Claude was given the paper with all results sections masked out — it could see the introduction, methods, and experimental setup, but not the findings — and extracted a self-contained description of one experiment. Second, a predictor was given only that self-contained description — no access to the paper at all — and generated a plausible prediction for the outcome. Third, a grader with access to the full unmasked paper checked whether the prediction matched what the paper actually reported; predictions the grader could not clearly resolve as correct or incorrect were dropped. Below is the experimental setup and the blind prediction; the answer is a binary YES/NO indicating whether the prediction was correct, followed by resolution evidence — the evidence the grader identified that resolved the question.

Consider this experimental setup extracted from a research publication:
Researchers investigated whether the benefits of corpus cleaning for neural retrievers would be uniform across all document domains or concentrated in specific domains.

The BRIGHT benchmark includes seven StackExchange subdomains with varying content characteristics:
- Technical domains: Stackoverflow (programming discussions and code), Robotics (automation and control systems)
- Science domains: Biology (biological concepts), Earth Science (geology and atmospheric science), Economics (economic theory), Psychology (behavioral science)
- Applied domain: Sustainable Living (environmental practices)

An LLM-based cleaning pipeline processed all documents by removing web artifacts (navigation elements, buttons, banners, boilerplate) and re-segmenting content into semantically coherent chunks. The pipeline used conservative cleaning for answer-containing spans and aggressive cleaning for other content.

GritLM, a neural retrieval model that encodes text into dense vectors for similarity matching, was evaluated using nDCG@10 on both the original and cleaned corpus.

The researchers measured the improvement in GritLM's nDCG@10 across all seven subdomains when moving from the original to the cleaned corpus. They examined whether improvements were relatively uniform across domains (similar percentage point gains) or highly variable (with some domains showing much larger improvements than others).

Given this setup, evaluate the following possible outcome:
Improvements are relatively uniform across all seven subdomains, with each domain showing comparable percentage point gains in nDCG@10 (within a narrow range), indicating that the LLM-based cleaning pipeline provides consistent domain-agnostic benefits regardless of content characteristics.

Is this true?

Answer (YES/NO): NO